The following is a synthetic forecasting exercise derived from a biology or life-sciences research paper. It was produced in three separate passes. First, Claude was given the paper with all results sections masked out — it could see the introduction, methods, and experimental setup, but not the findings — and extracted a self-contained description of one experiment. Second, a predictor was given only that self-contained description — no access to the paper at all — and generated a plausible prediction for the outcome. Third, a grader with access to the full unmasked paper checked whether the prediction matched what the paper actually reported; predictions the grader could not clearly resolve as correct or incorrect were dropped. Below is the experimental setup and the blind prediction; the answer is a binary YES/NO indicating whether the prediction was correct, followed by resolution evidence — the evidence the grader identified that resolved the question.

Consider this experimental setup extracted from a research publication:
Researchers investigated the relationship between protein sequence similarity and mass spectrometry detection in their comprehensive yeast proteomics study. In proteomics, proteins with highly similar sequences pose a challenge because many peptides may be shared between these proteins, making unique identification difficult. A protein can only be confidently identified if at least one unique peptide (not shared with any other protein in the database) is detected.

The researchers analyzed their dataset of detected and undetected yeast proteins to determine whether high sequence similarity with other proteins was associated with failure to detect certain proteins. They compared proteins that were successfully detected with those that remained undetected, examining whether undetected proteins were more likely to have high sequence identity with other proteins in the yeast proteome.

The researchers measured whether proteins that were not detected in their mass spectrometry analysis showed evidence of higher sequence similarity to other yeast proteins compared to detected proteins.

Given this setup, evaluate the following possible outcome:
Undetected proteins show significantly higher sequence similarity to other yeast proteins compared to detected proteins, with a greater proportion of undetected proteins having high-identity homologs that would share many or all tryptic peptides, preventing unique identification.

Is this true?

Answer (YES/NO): YES